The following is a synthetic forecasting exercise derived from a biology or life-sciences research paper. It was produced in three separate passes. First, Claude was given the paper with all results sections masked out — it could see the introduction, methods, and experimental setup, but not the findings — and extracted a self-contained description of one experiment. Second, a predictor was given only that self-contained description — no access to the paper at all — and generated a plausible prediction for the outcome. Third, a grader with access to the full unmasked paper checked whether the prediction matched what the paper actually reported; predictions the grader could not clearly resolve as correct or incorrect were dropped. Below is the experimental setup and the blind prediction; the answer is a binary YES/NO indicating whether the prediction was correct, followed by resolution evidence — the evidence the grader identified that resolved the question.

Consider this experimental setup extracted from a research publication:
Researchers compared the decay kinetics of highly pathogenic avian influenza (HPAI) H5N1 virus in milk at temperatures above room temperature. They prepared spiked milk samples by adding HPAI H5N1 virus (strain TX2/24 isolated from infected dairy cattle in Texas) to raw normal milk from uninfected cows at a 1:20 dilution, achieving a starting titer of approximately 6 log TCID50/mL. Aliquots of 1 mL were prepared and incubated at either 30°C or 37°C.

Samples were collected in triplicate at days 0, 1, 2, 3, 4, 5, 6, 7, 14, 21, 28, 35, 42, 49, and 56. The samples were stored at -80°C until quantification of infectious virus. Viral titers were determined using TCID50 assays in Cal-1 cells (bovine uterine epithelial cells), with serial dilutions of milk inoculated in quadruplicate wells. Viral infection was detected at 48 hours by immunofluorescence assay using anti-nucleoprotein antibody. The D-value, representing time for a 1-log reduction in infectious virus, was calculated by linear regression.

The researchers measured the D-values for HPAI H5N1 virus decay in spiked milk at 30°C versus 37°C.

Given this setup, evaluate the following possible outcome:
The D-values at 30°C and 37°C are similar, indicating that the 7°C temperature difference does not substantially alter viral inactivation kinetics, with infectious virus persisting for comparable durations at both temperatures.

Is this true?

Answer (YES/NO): NO